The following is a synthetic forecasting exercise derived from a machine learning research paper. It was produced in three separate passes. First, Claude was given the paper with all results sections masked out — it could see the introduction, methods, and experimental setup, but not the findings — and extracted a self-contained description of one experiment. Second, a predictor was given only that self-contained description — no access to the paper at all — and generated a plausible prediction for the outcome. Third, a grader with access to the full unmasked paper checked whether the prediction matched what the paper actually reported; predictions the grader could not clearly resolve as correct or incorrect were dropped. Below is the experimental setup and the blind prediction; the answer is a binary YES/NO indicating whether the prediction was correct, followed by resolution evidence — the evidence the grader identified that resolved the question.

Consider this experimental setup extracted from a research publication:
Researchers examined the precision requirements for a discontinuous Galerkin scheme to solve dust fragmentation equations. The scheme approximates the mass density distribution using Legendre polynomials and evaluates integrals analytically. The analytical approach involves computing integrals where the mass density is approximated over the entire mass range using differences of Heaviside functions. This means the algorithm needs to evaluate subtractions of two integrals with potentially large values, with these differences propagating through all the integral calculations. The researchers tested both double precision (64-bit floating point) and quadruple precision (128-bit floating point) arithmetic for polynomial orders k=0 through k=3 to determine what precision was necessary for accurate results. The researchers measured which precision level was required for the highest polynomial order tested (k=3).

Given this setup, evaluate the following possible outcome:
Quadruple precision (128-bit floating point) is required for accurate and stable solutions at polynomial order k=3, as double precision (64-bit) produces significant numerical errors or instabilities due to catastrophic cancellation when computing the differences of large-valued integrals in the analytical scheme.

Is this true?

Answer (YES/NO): YES